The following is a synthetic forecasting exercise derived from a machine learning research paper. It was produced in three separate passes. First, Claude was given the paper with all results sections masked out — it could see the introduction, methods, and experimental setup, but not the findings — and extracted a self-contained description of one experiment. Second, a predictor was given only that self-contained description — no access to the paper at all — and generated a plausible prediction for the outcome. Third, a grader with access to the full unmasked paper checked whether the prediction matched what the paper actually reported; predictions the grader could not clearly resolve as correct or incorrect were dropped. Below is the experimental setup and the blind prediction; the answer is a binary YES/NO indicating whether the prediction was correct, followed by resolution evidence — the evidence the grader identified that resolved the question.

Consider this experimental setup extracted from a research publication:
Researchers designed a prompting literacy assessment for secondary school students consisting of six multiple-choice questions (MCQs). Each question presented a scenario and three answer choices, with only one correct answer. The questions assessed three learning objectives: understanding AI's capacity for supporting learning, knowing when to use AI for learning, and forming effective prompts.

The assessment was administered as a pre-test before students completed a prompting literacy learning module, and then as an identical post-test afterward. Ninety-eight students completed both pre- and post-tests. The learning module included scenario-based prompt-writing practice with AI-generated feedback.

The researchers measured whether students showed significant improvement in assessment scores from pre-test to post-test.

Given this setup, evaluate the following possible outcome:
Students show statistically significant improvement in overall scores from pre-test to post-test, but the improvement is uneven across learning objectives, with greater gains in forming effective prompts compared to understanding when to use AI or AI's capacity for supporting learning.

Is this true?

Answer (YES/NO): NO